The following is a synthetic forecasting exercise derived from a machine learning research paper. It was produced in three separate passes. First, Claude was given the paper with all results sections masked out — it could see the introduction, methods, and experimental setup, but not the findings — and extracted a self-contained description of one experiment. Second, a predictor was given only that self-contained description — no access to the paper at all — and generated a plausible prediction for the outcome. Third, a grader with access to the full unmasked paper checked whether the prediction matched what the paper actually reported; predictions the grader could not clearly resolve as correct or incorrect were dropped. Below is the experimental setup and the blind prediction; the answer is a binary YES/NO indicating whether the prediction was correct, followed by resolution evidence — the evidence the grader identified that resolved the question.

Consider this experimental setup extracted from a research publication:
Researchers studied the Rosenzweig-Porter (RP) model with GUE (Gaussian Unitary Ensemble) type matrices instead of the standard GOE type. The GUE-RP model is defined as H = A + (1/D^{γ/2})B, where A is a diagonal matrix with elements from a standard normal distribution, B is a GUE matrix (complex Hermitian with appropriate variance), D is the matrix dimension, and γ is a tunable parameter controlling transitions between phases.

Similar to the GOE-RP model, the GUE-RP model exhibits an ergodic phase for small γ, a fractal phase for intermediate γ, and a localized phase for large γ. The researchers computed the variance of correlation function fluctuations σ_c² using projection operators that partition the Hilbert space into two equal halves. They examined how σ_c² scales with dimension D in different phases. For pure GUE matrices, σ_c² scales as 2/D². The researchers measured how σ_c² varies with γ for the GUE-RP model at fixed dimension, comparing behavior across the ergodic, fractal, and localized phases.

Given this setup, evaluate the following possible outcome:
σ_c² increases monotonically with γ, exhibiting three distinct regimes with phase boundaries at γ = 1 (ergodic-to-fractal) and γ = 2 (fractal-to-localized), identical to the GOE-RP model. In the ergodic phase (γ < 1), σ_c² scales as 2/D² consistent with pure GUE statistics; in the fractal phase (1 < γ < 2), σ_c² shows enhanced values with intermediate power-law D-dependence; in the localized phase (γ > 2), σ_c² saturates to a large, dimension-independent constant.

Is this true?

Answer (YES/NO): NO